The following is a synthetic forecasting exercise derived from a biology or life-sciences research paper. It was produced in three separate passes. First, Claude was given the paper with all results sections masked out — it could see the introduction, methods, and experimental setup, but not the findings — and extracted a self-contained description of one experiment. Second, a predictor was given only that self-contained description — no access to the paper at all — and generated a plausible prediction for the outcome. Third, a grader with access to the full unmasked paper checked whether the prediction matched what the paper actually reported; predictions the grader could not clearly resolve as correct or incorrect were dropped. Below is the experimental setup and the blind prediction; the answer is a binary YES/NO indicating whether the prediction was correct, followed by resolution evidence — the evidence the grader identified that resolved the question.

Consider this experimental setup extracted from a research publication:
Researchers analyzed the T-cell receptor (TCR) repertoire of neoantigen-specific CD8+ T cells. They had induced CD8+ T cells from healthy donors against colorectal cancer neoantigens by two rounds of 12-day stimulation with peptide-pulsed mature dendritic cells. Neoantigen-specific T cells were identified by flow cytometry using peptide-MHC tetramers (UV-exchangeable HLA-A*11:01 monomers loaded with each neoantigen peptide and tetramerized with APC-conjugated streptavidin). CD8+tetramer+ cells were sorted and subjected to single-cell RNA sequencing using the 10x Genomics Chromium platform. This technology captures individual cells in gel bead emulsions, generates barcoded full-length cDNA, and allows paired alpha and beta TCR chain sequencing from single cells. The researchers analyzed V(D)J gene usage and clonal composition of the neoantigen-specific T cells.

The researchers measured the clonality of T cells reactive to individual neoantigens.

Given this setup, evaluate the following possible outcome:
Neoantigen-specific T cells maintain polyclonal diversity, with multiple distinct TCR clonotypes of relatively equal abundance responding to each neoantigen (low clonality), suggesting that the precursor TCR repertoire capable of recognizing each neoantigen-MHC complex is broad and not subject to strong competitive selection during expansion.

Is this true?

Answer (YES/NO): NO